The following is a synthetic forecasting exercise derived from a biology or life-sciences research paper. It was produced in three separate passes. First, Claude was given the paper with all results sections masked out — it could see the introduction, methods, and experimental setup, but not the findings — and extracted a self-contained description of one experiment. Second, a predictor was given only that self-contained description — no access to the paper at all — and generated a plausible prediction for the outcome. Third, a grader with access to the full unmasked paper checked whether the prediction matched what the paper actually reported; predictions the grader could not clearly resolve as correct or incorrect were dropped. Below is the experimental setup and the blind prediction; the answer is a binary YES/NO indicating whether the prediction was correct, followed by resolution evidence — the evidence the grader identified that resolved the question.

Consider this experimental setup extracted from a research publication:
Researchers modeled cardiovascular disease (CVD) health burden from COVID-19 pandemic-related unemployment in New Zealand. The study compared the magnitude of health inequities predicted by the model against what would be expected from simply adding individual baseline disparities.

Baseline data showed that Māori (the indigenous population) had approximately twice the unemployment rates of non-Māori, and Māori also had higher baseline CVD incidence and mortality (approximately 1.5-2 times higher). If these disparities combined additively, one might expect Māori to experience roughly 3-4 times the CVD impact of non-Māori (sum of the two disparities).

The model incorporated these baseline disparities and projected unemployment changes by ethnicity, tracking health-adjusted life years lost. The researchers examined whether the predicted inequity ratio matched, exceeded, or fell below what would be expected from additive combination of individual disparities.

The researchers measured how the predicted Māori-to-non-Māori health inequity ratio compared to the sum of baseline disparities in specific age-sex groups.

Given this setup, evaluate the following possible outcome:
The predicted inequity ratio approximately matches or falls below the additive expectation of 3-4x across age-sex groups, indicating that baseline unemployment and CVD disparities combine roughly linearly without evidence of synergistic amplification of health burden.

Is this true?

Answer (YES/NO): NO